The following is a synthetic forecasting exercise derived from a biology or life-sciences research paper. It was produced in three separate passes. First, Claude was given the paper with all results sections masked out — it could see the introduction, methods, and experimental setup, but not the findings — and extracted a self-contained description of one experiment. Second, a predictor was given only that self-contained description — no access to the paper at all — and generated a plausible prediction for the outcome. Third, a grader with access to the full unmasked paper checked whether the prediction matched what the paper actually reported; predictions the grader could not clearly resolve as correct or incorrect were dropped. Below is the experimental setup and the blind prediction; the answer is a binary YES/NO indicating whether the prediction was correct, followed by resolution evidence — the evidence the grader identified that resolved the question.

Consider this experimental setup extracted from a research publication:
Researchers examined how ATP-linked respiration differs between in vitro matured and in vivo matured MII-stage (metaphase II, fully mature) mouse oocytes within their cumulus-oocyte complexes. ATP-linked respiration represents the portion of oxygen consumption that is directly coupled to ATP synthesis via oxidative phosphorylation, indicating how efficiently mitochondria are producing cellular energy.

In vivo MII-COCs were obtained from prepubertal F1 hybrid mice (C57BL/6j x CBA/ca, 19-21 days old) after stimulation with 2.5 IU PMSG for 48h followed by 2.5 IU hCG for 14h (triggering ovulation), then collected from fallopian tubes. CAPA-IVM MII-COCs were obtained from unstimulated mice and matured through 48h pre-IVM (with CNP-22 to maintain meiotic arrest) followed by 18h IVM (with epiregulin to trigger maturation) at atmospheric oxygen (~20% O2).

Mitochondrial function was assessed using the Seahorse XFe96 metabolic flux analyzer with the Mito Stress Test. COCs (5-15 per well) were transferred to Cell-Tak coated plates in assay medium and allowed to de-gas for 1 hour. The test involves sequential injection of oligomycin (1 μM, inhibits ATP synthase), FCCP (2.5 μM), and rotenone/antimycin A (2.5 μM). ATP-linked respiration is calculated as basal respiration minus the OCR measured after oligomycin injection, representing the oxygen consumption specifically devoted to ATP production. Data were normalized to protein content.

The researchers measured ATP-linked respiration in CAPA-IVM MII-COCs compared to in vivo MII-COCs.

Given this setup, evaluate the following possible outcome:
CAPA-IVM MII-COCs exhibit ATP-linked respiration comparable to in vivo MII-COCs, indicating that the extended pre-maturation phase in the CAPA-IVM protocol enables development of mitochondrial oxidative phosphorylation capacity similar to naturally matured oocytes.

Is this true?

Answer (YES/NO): YES